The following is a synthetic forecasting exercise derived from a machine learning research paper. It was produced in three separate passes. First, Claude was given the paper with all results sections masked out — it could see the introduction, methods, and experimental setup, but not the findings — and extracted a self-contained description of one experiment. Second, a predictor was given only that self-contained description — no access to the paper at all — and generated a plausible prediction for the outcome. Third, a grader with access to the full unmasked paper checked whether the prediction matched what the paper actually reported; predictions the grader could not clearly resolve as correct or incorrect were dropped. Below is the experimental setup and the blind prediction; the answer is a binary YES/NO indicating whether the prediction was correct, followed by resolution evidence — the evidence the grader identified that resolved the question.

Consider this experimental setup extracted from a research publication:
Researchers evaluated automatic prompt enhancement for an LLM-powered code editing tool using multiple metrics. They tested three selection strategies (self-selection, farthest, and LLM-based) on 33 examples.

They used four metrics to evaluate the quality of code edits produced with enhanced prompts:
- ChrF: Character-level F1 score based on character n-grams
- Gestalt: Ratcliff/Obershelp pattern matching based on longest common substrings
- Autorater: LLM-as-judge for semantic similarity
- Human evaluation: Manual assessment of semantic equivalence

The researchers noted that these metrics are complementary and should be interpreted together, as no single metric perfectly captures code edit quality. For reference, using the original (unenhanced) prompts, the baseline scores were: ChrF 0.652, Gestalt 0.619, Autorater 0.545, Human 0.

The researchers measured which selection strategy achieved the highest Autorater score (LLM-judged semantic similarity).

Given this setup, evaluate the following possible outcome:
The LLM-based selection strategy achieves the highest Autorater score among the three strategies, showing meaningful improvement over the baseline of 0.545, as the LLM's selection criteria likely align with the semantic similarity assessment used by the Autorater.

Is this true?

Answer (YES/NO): NO